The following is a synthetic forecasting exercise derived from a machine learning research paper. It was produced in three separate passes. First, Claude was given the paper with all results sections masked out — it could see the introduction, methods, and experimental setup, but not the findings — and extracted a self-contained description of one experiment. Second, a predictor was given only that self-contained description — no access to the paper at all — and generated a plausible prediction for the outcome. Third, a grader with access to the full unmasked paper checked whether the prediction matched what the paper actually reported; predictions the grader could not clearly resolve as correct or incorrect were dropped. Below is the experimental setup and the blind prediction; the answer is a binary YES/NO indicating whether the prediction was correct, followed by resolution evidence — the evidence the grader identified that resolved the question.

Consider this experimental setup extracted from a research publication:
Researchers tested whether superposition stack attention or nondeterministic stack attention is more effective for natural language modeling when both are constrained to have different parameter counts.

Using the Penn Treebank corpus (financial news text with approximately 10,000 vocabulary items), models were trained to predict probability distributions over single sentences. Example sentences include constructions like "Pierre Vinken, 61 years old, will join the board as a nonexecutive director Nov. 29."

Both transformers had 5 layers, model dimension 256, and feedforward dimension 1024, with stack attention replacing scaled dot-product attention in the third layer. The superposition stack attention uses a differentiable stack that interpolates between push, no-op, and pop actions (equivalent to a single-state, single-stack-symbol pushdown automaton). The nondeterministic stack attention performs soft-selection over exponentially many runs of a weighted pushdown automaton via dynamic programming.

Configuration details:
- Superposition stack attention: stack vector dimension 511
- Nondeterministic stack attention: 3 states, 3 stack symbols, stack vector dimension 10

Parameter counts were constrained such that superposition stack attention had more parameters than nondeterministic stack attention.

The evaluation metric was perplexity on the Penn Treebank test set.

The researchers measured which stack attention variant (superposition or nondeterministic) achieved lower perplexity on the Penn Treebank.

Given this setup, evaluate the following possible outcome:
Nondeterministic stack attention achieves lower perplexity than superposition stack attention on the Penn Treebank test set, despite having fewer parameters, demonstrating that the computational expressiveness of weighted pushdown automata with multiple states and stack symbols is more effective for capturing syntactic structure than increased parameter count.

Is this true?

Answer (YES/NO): YES